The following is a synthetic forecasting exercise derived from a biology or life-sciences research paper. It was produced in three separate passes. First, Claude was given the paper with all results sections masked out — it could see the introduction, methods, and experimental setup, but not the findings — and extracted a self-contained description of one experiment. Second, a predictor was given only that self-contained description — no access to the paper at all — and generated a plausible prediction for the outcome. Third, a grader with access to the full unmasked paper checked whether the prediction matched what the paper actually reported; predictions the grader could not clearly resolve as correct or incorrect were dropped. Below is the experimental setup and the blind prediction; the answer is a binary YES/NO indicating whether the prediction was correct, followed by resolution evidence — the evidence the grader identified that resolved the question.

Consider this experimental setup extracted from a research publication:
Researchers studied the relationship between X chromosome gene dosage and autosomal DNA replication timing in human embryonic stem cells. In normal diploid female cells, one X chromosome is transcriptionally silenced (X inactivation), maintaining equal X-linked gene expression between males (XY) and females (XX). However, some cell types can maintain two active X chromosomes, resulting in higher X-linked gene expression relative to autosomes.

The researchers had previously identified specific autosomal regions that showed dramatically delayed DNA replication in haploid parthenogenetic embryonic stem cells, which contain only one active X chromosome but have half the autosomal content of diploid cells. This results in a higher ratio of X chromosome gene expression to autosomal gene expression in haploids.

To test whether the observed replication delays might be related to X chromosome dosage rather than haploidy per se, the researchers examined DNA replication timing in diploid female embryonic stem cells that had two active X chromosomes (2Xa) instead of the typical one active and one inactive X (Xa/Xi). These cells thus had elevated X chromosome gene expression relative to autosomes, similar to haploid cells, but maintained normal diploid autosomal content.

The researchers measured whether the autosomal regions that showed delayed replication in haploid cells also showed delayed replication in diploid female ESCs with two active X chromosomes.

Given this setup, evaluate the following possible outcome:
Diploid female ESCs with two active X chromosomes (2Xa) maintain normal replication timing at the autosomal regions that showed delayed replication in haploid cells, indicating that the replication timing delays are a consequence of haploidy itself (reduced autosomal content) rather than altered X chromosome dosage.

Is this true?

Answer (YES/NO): NO